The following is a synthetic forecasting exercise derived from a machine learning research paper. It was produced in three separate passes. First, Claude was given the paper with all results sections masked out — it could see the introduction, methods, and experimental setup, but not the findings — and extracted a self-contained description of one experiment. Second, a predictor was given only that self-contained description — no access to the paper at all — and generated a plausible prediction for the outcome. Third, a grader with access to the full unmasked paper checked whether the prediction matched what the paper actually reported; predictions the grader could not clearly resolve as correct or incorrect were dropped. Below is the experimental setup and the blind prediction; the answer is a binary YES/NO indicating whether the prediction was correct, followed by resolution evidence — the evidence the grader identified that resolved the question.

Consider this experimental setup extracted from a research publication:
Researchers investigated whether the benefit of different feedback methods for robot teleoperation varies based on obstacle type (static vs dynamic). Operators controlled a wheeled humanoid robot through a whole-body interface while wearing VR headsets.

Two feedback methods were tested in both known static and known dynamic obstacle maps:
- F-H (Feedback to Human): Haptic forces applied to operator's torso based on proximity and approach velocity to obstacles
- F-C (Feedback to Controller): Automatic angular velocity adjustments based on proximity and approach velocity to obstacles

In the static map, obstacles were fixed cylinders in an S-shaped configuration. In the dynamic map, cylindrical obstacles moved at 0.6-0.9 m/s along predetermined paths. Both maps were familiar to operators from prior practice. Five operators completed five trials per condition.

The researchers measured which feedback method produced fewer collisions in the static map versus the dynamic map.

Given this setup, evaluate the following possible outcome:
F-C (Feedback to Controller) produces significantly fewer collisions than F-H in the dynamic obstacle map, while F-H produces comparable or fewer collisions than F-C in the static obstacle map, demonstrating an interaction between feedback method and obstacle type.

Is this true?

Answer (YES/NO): NO